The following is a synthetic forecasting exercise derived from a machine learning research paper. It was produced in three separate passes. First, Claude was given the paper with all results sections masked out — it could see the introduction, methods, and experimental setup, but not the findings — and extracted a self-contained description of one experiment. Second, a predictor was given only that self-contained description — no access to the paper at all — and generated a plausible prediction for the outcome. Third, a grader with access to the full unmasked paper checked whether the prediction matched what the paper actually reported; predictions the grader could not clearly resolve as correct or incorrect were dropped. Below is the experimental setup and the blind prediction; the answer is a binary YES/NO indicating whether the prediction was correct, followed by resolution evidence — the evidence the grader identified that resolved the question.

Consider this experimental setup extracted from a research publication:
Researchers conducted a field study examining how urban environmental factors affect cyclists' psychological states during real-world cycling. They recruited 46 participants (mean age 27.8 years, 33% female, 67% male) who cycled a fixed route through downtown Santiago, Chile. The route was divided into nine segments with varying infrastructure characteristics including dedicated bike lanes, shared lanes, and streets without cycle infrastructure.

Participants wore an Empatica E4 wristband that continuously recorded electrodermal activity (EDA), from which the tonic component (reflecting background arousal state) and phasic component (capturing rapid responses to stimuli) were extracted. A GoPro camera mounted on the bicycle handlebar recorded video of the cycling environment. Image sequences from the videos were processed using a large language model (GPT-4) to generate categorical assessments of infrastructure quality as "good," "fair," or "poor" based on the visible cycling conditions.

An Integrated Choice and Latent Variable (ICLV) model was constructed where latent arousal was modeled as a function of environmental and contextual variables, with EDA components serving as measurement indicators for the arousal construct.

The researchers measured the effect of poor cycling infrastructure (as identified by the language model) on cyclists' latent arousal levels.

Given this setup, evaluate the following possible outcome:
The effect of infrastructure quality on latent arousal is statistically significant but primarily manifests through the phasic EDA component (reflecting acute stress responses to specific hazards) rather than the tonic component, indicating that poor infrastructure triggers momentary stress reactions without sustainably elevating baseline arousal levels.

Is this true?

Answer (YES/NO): NO